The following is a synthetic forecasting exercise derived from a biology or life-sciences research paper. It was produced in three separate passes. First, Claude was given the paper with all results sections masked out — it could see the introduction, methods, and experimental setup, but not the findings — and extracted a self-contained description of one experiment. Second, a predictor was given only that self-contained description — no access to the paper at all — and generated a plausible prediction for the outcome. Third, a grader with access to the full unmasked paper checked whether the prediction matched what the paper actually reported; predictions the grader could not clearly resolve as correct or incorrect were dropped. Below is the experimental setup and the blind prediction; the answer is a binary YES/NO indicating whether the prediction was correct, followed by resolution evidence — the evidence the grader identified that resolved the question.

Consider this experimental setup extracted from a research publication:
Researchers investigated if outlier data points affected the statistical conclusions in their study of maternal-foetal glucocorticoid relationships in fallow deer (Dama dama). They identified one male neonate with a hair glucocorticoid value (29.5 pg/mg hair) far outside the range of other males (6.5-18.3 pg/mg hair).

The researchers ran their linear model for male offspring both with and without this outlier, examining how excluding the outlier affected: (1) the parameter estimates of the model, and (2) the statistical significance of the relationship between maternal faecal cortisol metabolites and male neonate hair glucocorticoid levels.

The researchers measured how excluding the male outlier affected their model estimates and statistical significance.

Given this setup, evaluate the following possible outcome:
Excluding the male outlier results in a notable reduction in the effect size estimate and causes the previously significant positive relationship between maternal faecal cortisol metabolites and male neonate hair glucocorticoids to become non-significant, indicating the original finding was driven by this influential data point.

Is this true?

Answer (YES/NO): NO